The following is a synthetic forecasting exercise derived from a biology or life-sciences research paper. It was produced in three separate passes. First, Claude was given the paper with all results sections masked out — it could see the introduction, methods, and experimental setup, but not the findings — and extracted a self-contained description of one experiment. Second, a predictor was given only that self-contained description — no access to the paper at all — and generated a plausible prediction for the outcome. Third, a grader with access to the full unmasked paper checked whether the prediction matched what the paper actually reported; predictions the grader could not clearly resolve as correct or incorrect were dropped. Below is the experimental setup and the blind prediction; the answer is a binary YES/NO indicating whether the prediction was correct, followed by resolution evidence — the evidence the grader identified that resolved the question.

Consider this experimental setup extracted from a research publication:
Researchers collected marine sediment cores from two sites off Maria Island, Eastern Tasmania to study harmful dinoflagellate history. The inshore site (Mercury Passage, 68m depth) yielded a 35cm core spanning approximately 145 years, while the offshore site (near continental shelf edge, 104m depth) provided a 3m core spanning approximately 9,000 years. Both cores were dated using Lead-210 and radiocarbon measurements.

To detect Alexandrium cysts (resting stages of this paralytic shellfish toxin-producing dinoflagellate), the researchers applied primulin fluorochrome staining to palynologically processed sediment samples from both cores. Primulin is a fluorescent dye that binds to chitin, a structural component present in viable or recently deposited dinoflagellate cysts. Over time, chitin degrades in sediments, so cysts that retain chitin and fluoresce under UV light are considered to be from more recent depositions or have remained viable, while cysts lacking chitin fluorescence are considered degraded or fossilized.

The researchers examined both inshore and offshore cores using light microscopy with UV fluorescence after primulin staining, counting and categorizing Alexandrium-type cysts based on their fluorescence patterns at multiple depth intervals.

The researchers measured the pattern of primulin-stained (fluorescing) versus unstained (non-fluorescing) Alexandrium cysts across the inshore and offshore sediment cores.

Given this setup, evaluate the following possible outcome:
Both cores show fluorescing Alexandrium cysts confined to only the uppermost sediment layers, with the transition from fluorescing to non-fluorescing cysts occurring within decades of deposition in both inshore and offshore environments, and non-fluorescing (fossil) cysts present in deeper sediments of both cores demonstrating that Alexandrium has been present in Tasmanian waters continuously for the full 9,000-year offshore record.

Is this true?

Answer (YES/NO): NO